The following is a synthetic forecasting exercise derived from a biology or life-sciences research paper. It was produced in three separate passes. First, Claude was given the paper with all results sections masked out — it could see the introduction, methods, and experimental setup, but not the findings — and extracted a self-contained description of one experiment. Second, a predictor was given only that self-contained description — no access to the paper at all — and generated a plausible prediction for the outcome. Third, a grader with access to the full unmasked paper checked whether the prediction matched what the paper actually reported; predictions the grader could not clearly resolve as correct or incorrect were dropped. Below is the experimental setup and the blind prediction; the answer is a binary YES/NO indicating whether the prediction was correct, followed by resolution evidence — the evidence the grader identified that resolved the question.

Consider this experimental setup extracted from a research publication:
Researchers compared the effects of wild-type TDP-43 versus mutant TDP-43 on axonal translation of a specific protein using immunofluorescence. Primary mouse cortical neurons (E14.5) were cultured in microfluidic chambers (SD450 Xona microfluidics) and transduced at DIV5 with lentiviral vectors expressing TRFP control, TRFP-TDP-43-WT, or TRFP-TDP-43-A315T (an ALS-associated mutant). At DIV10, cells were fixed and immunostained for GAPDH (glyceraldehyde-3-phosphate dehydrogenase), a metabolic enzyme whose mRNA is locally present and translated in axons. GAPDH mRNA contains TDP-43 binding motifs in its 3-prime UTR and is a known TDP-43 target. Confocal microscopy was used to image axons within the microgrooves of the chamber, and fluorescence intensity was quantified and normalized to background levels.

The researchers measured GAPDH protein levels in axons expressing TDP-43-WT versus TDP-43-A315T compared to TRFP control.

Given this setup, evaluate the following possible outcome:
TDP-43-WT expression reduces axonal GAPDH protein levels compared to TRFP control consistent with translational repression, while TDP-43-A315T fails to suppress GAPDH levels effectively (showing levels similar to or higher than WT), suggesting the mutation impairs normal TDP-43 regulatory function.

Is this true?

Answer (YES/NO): NO